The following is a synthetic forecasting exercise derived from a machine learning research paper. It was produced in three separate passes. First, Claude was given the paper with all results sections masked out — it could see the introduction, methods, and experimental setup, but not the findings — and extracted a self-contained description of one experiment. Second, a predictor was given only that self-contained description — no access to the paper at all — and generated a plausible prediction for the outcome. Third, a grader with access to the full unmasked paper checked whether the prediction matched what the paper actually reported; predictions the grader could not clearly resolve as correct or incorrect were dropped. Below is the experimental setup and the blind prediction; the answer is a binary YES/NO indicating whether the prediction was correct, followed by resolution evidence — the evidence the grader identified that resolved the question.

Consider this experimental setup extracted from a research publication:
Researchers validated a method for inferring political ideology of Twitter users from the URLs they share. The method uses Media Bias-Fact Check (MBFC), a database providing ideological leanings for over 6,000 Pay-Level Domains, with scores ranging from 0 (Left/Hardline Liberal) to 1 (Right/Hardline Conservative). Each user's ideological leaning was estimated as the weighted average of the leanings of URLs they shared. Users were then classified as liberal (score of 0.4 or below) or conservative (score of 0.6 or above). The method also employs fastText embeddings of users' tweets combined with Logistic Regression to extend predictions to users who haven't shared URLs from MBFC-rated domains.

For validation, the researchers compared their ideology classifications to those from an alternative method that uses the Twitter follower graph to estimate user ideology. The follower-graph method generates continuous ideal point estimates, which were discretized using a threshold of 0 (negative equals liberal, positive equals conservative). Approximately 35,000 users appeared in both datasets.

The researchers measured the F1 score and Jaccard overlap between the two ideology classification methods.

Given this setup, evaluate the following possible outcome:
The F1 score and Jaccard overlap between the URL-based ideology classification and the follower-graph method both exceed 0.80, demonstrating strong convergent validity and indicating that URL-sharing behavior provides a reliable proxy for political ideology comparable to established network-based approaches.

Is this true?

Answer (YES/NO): NO